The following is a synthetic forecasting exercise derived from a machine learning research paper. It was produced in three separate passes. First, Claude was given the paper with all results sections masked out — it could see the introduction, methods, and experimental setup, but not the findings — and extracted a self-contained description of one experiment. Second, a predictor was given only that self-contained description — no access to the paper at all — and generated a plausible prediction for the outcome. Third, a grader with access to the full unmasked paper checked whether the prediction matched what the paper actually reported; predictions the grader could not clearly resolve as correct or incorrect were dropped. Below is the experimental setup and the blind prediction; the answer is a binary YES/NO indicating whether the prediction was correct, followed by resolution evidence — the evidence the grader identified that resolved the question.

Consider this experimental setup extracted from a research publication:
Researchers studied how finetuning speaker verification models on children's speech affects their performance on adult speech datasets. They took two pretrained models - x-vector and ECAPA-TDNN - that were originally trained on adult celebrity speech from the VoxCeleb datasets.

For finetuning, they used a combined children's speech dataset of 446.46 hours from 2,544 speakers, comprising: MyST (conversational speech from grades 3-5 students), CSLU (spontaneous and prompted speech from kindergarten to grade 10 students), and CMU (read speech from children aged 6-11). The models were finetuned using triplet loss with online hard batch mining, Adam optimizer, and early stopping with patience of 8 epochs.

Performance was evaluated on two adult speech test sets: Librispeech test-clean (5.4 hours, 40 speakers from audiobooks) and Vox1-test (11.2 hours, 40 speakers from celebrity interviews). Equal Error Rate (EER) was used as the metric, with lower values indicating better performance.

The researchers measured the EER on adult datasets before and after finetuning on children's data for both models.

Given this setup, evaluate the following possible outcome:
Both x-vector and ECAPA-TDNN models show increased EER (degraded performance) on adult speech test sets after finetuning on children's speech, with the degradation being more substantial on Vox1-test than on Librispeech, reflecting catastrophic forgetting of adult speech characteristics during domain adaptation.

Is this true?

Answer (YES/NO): NO